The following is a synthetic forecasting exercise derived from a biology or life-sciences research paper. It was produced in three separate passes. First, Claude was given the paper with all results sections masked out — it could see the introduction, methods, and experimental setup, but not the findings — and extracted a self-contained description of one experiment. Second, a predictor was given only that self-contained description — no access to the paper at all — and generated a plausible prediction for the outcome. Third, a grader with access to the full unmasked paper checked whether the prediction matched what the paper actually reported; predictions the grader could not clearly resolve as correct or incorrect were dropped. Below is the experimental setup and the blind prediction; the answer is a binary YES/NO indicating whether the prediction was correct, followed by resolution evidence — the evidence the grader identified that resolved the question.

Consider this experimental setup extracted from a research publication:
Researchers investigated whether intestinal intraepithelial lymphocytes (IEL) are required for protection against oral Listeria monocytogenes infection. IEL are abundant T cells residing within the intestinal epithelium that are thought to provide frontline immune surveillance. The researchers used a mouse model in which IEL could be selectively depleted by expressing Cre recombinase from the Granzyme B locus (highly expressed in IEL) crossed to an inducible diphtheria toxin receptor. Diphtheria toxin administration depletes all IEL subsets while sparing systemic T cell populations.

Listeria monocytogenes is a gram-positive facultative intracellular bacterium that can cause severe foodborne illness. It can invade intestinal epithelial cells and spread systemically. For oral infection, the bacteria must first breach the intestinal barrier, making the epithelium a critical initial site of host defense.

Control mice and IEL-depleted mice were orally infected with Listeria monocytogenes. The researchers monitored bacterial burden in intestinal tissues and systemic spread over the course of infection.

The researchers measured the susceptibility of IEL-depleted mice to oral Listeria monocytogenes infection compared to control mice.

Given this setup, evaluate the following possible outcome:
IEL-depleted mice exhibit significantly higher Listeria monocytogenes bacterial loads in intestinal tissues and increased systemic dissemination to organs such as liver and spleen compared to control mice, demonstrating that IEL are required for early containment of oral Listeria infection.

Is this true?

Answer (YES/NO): NO